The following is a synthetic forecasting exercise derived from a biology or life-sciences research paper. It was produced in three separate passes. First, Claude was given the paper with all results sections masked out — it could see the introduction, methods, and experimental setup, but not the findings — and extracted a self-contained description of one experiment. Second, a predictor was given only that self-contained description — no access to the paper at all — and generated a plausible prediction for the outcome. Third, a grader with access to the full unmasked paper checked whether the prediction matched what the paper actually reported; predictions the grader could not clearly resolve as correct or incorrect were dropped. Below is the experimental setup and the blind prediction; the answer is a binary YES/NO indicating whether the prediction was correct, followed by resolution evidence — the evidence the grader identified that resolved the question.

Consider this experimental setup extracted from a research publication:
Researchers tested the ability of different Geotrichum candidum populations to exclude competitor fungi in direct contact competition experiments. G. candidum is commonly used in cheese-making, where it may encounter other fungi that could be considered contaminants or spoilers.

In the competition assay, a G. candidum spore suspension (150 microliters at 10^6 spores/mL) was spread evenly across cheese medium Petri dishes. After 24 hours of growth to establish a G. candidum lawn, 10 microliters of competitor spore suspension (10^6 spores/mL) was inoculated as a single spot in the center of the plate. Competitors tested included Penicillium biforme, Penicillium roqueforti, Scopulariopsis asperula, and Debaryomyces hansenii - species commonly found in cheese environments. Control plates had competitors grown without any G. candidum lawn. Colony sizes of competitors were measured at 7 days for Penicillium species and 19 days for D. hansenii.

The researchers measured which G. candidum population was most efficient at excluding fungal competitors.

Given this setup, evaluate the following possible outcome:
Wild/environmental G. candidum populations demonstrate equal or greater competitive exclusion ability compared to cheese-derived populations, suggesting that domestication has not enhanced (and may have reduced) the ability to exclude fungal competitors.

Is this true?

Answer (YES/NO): NO